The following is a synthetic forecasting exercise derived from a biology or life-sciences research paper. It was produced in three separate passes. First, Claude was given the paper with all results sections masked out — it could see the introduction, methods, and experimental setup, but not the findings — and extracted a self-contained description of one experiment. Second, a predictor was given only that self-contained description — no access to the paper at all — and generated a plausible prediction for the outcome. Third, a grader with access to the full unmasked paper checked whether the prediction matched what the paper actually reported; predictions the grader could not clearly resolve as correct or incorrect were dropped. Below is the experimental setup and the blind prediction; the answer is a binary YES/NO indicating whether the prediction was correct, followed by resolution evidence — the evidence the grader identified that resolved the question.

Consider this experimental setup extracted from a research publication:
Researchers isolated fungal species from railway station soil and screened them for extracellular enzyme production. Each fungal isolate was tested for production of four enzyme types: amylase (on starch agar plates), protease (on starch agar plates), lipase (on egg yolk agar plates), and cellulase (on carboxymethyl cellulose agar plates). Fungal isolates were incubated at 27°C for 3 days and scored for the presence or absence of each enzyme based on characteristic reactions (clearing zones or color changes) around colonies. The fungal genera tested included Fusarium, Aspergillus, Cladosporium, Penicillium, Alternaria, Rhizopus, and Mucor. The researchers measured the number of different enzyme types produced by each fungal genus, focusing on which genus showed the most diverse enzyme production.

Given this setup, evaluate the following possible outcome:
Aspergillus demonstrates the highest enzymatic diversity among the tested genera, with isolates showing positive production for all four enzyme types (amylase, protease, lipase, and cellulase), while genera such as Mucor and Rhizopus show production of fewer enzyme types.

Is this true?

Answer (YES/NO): NO